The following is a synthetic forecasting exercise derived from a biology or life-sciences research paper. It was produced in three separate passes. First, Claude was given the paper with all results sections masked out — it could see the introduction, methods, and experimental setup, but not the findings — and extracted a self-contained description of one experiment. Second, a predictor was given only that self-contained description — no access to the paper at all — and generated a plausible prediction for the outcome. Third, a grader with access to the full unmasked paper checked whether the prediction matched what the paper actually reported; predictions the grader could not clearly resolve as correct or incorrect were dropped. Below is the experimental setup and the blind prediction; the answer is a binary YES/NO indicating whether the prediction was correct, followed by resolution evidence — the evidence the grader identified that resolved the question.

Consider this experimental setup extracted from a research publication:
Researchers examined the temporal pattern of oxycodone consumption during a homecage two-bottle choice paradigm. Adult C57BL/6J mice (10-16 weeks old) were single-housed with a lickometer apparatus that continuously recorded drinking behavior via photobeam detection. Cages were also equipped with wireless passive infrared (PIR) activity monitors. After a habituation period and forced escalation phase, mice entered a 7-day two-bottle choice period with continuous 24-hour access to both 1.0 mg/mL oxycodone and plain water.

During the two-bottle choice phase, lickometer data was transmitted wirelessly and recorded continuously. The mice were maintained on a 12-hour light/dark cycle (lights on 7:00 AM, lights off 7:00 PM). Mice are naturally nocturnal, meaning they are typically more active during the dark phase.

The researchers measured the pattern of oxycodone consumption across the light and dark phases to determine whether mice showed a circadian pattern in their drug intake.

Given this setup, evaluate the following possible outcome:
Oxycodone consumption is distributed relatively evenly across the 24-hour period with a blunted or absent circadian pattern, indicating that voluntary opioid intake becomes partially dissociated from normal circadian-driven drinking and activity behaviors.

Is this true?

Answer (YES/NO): YES